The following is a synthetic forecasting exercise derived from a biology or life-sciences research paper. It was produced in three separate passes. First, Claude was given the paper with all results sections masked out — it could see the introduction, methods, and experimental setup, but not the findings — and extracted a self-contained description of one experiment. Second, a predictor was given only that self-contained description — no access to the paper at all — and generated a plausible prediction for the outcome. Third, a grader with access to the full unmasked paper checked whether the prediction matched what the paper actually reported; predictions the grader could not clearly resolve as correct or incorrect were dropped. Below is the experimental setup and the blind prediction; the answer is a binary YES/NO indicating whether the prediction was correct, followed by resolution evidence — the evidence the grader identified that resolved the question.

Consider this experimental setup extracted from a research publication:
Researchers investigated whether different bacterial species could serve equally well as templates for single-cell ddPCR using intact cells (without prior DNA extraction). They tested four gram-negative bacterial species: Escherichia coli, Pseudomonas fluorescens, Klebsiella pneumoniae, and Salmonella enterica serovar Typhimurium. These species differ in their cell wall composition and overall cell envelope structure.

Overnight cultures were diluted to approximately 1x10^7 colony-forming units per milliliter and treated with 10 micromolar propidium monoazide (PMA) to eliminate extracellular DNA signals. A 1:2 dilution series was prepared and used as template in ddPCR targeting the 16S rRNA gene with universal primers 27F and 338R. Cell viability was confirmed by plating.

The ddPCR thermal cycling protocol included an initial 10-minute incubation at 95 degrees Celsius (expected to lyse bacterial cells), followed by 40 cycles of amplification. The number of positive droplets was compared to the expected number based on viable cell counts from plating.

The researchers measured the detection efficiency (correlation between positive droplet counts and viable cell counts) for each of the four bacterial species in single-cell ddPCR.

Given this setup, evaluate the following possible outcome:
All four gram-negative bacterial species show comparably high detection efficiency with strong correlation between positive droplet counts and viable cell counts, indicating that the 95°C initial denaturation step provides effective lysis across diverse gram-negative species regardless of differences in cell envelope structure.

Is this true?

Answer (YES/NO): NO